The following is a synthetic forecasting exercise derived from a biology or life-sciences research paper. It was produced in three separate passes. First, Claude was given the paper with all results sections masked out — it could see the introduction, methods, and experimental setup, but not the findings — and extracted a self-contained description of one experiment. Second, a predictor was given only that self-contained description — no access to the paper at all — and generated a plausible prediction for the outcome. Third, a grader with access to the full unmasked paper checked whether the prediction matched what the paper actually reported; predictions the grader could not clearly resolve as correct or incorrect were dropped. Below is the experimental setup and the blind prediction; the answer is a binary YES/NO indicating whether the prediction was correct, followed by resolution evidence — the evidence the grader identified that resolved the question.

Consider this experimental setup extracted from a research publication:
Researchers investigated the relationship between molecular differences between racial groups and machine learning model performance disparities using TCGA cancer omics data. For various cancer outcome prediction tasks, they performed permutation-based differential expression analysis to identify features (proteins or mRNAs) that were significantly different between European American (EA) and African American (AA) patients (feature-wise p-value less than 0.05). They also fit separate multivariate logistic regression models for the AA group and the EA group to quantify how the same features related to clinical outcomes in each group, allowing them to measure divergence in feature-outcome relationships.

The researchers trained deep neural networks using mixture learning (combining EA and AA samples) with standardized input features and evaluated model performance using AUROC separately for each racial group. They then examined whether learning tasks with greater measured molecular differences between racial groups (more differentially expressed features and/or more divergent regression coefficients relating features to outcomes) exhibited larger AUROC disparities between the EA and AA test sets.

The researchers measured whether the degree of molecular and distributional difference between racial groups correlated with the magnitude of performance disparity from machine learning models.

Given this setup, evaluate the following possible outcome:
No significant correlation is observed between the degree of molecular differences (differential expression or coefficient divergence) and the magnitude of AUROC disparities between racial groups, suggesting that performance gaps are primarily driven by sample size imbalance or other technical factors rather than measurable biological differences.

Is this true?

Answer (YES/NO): NO